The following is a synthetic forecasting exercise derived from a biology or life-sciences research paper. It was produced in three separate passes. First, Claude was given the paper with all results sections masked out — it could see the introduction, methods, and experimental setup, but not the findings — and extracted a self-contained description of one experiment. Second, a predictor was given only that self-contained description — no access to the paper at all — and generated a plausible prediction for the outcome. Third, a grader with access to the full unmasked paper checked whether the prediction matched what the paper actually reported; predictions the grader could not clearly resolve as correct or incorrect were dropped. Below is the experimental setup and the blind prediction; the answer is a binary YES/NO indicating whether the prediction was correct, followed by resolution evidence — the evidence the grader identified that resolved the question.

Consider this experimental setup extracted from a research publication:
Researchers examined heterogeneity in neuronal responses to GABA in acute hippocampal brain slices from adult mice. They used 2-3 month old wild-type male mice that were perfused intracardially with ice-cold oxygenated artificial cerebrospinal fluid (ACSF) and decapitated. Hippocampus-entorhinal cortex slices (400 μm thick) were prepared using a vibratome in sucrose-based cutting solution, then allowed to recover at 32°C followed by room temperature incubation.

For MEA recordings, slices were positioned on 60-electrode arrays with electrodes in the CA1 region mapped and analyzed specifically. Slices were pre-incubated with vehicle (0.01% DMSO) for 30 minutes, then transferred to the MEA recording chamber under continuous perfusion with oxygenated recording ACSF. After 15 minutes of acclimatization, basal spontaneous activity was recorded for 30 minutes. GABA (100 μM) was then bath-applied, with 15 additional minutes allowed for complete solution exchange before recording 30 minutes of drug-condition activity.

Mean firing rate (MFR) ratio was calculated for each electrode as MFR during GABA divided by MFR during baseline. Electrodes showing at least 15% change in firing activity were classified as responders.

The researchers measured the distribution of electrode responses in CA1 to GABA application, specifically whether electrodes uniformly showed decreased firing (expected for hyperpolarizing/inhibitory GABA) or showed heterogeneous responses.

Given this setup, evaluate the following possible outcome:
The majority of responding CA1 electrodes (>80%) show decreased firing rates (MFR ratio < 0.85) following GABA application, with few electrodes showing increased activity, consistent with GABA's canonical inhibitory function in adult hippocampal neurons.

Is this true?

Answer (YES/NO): YES